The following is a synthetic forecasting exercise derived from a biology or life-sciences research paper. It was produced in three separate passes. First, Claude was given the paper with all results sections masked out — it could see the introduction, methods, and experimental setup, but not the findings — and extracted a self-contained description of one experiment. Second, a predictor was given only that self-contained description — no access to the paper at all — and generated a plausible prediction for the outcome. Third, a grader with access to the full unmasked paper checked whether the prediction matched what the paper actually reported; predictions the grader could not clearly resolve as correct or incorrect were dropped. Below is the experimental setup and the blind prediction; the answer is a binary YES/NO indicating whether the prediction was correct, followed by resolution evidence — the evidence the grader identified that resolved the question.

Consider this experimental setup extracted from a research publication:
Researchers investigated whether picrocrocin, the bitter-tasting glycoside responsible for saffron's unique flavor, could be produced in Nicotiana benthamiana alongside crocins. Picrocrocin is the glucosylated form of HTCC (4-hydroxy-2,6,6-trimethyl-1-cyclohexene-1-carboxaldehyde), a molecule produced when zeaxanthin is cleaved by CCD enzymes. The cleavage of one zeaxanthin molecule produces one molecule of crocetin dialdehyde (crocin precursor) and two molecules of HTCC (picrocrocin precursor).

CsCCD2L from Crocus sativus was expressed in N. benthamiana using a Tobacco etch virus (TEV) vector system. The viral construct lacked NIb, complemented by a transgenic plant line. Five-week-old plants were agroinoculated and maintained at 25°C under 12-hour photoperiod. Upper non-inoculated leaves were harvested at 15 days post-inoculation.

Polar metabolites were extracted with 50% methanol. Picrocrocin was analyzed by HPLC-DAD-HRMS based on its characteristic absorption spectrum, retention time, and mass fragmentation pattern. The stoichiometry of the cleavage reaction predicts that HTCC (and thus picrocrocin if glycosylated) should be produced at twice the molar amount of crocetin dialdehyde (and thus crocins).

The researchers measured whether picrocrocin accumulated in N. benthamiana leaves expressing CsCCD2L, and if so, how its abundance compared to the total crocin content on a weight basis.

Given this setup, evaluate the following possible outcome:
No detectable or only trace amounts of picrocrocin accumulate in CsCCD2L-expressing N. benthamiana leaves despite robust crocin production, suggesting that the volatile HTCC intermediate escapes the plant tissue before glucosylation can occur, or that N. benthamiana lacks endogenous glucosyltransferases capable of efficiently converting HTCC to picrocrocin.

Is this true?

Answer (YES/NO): NO